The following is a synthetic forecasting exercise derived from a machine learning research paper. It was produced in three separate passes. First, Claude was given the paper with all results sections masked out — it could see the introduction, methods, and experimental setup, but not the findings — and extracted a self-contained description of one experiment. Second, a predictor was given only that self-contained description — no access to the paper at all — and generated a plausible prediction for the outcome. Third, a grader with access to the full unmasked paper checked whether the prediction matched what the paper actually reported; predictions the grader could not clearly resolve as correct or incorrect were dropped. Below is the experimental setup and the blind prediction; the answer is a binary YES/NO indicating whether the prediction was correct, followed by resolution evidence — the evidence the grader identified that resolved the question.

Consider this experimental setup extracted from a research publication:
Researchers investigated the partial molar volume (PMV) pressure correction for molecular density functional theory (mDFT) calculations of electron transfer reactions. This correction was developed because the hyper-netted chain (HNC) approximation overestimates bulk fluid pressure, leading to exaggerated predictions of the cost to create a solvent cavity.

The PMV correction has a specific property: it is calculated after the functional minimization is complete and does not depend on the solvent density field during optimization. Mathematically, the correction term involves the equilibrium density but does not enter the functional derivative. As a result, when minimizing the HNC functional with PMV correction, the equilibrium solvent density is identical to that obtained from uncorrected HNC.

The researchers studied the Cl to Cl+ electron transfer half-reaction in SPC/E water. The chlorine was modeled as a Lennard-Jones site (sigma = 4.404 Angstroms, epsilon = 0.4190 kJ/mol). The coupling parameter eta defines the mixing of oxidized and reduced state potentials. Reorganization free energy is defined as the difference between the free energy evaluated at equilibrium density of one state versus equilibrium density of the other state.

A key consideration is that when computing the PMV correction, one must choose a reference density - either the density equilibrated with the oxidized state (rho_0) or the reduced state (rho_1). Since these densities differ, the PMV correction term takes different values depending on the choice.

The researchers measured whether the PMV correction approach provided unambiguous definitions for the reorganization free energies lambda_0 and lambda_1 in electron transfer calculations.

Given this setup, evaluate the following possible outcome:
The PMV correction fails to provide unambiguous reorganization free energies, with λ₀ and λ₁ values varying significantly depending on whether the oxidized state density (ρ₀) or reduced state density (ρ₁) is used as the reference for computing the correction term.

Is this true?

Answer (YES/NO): NO